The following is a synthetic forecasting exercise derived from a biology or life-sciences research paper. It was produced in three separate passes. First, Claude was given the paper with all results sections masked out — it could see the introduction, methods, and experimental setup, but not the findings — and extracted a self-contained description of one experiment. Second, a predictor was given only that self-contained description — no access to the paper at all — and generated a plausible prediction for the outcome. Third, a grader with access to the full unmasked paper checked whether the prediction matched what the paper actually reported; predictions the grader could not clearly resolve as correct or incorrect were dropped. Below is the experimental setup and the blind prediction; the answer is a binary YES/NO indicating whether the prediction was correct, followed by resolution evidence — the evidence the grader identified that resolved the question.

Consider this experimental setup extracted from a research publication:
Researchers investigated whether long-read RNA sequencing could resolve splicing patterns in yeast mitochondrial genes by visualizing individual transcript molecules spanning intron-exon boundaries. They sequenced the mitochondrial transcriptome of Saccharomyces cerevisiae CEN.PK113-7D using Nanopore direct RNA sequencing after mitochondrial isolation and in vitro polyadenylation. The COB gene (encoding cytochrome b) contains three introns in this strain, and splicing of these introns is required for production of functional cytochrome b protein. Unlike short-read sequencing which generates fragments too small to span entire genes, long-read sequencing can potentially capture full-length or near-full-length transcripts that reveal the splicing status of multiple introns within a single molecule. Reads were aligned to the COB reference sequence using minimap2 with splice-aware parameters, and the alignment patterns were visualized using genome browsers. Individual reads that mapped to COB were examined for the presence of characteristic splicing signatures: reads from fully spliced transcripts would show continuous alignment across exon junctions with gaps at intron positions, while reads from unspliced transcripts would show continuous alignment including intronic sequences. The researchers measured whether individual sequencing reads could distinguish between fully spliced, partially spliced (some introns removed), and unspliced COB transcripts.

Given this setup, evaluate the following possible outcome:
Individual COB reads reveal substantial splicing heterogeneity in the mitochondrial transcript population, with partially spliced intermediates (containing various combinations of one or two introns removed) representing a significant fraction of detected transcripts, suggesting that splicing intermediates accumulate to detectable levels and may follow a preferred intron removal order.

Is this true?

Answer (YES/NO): NO